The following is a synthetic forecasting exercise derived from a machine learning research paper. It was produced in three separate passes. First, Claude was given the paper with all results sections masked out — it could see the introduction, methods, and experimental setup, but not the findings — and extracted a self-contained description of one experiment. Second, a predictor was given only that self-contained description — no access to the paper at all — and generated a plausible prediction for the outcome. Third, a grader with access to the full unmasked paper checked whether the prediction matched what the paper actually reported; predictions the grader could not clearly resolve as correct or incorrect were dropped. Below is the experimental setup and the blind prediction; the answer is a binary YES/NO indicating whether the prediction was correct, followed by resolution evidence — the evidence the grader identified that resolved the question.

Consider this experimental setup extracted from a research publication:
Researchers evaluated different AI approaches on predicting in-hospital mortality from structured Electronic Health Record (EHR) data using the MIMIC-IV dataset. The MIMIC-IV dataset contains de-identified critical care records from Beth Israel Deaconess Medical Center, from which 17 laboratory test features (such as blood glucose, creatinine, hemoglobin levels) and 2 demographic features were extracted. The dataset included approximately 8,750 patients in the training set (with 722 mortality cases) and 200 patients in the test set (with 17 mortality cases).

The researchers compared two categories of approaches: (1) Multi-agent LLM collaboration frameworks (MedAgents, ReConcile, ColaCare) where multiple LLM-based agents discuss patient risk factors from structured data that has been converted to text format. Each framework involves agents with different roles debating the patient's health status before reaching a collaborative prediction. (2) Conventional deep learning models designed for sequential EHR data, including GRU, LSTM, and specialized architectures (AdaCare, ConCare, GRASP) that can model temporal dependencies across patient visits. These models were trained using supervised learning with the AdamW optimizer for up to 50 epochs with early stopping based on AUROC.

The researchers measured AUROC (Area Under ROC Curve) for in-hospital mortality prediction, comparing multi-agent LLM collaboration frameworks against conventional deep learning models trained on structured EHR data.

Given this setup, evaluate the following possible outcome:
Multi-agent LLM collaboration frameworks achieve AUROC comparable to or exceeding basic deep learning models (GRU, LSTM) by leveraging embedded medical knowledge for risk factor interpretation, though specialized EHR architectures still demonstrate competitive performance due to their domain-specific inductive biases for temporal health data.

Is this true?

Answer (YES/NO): NO